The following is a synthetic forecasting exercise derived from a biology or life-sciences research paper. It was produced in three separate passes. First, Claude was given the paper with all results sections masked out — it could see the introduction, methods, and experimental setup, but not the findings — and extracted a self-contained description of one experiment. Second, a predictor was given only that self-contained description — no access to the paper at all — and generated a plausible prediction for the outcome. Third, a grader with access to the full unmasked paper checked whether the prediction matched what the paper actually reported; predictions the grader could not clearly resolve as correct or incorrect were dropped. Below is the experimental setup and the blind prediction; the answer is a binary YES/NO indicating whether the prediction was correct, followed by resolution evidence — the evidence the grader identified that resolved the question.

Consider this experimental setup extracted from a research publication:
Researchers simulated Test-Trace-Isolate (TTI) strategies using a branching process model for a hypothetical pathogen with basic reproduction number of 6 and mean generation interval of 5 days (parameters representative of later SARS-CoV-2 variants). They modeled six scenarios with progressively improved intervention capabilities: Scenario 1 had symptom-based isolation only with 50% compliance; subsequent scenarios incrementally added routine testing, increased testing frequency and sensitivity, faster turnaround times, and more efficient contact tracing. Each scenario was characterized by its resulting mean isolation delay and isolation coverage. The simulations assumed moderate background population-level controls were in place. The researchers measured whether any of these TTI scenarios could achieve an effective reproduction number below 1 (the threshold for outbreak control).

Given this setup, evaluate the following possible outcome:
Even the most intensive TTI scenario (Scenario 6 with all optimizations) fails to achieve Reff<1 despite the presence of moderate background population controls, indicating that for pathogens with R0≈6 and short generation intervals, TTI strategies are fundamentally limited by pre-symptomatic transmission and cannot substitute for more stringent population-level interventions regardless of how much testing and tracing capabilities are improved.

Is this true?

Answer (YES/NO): NO